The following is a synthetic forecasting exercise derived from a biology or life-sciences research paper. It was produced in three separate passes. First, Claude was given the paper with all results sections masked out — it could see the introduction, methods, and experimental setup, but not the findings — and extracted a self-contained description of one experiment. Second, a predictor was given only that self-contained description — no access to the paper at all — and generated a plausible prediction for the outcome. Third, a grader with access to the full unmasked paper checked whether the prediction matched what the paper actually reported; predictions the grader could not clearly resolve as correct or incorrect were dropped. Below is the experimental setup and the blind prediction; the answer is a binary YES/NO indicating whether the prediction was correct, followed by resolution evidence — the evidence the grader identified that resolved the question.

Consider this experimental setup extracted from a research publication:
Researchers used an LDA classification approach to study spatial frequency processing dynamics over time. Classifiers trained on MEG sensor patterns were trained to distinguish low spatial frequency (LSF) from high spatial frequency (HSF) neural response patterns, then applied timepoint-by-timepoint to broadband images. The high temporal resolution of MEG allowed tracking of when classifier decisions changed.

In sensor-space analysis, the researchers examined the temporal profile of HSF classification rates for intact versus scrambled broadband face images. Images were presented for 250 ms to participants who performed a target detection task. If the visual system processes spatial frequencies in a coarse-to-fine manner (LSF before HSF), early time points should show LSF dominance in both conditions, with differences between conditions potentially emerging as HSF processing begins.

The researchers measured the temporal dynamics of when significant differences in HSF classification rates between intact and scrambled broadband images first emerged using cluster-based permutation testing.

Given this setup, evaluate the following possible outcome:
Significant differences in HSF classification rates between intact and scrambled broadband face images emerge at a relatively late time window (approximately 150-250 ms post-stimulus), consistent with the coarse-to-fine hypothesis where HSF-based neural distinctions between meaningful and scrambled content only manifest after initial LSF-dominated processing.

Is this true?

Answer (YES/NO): NO